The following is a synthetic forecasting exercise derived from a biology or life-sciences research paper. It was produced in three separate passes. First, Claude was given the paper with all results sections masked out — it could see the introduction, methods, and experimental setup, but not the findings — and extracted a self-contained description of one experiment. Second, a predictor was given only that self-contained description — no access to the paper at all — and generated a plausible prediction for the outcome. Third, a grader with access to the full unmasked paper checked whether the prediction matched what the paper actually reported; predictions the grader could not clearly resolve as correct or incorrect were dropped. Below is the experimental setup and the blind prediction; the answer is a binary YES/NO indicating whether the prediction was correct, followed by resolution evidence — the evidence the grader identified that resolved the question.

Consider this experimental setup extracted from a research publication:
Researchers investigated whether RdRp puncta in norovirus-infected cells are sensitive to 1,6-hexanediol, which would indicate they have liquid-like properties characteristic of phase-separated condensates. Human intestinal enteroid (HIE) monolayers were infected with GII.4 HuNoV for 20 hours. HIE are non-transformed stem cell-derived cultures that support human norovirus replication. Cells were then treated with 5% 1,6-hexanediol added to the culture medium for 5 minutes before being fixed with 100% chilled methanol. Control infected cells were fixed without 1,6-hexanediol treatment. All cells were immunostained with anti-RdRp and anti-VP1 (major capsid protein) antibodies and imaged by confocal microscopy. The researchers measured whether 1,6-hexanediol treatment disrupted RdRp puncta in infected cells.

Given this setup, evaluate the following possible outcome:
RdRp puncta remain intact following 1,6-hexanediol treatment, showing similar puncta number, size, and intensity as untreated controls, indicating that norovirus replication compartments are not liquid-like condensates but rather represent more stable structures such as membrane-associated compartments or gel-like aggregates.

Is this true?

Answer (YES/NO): NO